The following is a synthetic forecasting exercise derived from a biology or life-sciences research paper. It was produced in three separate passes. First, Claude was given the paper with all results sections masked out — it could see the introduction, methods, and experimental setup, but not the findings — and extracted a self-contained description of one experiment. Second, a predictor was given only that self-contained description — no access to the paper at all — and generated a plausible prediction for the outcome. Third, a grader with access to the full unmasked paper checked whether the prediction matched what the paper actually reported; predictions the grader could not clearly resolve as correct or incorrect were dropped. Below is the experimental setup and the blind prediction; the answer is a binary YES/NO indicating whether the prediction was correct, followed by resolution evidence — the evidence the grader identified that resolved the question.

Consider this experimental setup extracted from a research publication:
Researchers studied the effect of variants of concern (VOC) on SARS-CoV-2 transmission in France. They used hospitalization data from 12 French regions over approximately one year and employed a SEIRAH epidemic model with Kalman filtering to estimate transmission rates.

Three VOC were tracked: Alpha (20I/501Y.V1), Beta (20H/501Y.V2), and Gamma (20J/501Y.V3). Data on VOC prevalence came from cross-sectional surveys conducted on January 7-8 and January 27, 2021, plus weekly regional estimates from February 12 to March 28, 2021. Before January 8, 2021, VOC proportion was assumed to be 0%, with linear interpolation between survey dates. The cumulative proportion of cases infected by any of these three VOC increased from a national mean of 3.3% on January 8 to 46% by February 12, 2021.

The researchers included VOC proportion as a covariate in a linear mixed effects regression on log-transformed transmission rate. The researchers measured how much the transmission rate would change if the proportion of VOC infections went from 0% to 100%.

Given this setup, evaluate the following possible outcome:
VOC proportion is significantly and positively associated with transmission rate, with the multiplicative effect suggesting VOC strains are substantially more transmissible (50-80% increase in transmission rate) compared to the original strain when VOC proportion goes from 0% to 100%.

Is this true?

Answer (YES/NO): NO